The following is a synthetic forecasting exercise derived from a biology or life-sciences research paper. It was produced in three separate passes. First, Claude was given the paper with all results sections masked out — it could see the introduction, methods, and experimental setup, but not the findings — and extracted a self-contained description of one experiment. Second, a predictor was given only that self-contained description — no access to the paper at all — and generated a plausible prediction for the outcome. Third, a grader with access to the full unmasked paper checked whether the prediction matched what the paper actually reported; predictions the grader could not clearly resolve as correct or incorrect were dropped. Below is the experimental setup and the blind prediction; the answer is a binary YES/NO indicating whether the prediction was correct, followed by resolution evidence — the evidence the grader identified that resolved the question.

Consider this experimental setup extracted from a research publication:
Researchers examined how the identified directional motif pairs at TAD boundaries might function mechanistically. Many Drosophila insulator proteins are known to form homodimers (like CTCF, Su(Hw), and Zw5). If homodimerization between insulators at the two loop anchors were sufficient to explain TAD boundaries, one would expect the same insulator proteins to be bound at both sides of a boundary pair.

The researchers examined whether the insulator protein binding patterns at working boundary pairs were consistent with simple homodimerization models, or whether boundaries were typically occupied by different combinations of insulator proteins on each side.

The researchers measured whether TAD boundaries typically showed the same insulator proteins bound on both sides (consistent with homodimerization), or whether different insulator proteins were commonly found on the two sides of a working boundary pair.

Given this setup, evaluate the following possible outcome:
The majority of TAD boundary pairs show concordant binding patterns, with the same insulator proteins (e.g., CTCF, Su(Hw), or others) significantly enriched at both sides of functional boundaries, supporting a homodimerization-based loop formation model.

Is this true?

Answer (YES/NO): NO